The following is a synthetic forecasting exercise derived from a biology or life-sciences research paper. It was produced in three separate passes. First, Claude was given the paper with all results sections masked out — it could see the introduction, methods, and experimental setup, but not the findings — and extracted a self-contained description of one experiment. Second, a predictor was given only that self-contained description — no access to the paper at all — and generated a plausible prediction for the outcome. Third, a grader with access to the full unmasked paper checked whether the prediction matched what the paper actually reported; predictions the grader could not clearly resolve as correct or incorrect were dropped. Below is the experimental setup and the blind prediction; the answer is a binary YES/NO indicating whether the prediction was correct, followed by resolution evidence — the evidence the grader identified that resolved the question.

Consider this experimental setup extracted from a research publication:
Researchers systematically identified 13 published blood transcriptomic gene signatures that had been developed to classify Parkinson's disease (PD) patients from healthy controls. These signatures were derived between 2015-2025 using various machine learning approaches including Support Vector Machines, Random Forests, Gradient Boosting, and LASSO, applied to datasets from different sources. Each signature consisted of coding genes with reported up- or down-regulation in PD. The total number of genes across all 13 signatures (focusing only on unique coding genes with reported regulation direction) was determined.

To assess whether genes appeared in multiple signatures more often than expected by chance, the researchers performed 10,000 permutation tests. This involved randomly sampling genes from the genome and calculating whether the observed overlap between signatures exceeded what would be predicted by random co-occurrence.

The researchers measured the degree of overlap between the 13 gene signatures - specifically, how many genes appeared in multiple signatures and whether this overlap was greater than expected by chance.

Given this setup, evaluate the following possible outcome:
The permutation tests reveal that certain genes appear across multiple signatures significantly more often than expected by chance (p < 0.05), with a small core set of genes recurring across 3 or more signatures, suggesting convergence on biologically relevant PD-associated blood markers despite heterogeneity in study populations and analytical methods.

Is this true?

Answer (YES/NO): NO